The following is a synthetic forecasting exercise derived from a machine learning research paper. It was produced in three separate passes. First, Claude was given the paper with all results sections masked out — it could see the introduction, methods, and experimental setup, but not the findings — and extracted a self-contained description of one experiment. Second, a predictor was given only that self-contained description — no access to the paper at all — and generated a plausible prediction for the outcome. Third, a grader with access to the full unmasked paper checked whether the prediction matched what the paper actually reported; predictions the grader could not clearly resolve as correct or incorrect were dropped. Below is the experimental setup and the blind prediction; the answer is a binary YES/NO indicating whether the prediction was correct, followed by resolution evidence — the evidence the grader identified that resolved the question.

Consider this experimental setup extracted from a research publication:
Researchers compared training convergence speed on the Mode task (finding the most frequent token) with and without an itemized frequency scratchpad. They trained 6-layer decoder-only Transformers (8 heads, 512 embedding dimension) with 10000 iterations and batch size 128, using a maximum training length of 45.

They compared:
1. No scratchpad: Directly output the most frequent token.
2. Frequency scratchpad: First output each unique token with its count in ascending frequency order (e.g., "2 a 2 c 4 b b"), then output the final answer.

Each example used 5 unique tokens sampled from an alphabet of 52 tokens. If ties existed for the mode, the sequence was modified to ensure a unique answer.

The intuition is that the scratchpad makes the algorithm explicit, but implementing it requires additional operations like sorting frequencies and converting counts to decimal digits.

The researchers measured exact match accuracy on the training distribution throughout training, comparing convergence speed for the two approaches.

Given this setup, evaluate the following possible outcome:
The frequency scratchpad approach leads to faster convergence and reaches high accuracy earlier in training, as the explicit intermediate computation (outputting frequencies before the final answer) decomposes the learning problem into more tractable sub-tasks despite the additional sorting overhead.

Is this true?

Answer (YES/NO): NO